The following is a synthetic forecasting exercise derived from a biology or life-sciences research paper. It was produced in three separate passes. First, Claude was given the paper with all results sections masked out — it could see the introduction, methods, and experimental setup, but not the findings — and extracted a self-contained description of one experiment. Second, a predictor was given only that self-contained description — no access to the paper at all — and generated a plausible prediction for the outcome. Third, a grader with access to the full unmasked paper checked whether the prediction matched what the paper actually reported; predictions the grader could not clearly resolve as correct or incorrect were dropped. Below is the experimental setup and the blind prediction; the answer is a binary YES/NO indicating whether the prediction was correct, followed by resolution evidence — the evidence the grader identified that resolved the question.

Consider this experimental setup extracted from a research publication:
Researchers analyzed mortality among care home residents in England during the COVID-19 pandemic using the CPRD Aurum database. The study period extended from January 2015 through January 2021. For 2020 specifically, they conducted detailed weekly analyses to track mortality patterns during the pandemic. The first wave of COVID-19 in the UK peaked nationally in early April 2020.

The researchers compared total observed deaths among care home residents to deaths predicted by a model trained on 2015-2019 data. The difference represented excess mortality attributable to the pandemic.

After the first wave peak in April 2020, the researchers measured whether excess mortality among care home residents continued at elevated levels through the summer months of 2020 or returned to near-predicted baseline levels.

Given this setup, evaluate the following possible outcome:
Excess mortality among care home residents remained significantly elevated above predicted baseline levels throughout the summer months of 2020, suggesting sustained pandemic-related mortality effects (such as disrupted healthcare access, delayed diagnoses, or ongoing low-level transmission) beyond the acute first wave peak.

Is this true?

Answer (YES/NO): NO